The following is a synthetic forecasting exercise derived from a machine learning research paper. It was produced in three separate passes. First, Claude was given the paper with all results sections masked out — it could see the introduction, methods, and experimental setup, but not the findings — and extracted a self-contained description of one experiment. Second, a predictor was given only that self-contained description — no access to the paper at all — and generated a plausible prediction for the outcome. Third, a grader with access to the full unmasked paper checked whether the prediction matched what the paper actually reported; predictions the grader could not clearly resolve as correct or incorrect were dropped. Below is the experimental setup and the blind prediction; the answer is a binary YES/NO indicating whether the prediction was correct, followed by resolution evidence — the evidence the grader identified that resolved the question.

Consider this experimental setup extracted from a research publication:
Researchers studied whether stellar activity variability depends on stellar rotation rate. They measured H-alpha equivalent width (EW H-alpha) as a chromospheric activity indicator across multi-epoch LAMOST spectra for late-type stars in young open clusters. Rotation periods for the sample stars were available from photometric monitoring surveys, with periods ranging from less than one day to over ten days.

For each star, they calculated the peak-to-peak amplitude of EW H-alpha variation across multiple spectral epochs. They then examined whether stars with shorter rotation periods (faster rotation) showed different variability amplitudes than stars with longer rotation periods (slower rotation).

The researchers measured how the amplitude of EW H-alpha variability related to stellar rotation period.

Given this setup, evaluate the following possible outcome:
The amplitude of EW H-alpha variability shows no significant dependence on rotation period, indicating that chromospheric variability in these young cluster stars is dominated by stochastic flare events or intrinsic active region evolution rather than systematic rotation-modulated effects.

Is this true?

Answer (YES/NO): NO